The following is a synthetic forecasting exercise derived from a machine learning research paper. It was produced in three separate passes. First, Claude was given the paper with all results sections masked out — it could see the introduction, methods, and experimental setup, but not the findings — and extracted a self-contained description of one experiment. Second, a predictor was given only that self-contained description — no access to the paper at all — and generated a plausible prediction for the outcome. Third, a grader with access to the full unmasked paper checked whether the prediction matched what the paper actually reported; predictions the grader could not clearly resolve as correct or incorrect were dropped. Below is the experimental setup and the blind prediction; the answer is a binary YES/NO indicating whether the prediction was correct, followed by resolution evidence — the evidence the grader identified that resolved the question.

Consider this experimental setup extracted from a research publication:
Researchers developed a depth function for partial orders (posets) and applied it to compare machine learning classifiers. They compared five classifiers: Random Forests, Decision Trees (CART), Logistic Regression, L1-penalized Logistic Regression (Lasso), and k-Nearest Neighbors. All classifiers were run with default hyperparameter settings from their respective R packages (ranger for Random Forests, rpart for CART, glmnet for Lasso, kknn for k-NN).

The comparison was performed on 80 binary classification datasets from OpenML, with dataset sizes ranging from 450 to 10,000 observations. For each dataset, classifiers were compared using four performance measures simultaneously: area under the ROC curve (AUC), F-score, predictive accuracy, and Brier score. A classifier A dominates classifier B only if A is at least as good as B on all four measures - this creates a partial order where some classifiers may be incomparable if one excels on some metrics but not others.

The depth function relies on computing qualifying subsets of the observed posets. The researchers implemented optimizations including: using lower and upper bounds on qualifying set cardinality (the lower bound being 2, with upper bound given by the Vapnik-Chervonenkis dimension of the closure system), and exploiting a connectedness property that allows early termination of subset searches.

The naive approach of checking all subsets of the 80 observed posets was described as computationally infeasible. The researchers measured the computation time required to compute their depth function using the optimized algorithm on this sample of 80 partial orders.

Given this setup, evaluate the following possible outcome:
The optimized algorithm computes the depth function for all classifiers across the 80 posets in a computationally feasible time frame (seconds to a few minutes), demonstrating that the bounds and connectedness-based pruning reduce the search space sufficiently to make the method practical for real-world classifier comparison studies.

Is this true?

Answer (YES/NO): NO